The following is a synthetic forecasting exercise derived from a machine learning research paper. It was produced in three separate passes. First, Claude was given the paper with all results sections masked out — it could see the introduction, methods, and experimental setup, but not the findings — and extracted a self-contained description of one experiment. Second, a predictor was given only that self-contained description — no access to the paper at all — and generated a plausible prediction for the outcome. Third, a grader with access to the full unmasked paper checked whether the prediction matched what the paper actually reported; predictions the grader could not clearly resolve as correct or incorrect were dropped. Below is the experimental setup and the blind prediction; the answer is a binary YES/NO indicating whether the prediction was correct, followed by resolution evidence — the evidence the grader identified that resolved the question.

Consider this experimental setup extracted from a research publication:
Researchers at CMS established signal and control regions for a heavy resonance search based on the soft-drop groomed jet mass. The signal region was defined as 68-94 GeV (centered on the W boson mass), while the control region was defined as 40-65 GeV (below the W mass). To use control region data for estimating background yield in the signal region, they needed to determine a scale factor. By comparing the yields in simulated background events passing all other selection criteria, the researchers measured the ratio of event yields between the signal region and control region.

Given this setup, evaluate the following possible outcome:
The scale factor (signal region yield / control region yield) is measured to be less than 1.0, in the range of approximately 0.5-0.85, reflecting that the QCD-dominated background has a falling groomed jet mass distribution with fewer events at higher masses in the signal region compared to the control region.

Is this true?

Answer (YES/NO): NO